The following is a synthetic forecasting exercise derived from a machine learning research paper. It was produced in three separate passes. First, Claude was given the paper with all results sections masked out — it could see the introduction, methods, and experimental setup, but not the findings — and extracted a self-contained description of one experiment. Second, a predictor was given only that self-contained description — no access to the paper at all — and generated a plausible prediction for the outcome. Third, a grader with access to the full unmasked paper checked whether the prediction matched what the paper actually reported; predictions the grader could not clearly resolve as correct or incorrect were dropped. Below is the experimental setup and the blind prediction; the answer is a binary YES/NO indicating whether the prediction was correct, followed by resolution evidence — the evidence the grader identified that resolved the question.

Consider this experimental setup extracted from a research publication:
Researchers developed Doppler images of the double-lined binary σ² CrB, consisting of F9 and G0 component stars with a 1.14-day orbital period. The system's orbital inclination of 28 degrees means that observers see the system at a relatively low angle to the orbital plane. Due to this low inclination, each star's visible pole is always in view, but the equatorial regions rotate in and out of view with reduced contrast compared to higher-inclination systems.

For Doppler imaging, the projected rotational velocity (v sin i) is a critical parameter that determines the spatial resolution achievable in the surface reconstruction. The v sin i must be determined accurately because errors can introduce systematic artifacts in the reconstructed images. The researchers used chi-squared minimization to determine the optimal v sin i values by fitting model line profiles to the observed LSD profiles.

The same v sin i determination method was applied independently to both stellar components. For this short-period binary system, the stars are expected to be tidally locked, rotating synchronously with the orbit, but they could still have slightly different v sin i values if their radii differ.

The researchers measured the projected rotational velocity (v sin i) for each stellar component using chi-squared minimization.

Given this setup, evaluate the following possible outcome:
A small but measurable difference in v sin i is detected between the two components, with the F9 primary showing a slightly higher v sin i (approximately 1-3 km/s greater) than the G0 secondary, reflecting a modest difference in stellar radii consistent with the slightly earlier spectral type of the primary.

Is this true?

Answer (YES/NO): NO